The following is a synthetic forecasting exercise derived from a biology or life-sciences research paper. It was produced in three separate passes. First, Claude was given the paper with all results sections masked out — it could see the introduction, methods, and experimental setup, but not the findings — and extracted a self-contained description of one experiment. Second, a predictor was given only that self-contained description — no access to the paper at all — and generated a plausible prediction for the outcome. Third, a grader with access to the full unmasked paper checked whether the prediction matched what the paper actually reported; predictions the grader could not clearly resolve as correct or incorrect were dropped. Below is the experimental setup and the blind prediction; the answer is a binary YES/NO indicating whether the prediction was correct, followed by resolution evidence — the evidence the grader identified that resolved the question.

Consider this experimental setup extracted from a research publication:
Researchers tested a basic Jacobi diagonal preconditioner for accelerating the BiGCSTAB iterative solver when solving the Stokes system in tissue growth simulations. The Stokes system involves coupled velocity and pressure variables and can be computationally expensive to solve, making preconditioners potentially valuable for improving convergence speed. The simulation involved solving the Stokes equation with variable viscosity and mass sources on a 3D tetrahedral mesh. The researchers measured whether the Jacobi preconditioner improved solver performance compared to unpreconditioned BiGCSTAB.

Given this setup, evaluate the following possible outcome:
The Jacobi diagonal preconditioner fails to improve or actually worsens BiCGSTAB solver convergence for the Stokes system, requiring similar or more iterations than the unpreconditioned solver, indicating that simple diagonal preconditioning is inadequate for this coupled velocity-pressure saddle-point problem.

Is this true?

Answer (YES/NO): NO